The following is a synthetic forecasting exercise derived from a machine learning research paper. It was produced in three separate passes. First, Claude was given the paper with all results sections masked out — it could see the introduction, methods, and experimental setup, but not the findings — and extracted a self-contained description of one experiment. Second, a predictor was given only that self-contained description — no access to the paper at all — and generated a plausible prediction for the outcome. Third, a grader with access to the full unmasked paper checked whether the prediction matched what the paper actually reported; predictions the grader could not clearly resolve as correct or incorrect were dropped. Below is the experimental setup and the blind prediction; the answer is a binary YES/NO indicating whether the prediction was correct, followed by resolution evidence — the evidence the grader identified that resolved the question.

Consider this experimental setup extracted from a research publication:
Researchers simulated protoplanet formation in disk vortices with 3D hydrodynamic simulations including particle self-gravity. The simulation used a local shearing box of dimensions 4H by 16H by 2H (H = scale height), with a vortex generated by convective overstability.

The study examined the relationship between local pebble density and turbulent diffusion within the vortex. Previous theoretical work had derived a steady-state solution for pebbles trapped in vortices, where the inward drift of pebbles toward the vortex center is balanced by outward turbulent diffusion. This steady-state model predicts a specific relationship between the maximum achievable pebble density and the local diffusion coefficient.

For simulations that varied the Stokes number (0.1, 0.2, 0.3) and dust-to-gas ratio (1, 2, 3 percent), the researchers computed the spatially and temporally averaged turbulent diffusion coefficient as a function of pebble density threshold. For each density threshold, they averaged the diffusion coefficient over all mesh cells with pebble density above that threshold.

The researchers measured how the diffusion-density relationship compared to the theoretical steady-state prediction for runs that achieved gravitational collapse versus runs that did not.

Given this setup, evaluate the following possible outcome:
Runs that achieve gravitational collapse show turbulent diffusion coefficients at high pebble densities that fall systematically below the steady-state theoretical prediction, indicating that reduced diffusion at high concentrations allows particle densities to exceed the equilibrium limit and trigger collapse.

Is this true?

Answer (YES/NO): YES